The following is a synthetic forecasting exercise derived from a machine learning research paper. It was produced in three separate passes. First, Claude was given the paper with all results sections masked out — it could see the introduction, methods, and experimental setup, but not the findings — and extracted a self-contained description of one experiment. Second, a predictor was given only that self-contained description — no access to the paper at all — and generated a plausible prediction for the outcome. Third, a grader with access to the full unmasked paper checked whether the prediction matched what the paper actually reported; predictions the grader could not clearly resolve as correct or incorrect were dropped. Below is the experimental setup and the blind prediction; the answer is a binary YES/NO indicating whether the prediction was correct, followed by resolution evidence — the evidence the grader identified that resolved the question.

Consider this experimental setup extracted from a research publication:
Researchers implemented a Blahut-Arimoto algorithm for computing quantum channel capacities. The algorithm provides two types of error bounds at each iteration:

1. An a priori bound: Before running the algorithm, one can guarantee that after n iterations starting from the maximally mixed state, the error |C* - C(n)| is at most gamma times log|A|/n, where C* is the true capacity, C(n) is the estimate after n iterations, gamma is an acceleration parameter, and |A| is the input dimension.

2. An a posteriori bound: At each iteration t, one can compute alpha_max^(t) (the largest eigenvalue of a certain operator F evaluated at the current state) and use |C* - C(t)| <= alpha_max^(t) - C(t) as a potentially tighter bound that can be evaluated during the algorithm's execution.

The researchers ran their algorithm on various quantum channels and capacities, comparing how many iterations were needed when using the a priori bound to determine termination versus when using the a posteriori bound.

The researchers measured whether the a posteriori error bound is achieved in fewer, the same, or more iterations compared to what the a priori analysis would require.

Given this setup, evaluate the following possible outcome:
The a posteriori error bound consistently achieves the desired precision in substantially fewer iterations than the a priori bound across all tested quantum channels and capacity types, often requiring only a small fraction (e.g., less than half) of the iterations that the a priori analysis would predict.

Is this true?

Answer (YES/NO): YES